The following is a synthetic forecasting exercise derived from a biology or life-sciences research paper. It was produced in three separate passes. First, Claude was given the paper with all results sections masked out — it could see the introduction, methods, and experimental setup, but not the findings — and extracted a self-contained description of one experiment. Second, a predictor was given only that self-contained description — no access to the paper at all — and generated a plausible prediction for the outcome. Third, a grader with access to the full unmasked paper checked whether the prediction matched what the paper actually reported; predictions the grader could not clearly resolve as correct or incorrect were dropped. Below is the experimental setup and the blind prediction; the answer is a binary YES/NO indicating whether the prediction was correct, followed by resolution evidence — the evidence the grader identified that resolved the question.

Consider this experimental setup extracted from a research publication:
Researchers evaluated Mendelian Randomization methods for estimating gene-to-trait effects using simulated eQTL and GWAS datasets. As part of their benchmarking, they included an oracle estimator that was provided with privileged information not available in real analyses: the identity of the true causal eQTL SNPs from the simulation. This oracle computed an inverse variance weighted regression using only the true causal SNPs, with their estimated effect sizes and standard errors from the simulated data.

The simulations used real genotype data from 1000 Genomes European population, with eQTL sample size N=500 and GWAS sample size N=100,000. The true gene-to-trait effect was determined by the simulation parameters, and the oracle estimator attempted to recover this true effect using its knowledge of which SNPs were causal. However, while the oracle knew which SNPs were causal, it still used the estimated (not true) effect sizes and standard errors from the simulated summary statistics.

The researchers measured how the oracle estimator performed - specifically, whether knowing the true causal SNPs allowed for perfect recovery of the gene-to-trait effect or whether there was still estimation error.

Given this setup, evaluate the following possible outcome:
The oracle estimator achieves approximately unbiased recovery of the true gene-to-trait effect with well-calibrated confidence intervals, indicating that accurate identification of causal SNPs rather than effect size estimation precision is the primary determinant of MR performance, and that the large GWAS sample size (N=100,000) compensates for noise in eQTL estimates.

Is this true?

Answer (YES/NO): NO